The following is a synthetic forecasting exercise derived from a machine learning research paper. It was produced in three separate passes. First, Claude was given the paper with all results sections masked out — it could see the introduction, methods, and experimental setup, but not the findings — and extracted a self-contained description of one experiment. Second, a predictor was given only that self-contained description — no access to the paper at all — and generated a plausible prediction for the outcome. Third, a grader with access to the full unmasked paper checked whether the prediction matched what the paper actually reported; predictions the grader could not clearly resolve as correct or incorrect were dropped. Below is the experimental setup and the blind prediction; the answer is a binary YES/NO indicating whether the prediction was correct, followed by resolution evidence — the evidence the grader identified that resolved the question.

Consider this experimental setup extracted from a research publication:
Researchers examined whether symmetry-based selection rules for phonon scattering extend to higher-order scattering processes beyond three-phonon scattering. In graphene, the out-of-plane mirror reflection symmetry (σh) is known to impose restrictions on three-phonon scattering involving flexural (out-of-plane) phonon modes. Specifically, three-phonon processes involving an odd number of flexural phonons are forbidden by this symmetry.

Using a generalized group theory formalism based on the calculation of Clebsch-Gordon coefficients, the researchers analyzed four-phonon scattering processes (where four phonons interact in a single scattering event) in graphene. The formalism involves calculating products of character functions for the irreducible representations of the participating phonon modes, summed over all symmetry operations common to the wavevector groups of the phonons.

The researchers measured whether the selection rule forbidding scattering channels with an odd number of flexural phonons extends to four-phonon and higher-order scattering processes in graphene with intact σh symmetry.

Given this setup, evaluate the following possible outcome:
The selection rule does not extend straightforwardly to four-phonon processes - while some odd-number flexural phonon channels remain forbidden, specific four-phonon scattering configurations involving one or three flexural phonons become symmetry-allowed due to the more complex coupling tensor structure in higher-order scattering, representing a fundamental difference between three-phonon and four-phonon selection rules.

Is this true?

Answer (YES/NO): NO